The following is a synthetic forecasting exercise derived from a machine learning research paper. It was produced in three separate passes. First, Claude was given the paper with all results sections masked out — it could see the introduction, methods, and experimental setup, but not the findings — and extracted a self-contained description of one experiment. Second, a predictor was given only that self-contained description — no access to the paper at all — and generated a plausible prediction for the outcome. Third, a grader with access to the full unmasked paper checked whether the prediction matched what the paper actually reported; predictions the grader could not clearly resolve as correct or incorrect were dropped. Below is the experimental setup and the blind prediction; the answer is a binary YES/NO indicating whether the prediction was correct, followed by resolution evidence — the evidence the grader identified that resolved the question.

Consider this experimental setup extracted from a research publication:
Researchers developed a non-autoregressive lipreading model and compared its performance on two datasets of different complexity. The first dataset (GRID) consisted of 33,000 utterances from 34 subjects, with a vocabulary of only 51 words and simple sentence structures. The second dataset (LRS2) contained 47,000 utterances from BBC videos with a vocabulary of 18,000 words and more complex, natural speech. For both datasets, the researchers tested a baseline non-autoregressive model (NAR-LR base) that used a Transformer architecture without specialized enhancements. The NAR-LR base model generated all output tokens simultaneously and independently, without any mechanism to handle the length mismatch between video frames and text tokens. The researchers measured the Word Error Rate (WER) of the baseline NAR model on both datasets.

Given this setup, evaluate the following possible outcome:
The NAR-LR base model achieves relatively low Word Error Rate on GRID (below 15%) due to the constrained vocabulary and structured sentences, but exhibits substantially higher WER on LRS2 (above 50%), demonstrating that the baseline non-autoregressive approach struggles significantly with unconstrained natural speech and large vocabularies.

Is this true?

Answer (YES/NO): NO